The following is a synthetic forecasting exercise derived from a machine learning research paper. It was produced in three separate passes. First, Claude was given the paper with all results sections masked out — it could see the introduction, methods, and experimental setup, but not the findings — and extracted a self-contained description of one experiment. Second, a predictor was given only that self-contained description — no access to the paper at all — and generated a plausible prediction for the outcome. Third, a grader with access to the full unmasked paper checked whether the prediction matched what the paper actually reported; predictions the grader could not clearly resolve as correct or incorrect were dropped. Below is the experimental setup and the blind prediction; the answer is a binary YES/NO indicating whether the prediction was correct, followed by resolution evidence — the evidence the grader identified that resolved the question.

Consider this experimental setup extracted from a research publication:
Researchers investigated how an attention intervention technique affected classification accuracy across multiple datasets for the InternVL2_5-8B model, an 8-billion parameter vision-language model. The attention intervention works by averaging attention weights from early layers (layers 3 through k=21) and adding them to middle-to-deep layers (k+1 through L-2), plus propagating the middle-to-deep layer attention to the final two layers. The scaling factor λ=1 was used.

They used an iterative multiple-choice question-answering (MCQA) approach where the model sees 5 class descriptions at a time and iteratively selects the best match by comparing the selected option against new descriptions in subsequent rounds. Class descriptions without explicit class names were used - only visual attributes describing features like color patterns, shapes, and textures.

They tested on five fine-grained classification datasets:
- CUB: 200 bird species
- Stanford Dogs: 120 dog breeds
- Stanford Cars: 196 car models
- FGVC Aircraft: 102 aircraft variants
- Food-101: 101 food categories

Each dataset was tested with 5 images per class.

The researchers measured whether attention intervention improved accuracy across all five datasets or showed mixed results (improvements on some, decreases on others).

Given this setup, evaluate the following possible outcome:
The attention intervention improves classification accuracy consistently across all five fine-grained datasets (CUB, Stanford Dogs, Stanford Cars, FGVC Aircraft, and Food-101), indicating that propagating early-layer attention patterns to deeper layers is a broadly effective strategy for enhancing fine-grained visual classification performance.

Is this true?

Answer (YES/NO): YES